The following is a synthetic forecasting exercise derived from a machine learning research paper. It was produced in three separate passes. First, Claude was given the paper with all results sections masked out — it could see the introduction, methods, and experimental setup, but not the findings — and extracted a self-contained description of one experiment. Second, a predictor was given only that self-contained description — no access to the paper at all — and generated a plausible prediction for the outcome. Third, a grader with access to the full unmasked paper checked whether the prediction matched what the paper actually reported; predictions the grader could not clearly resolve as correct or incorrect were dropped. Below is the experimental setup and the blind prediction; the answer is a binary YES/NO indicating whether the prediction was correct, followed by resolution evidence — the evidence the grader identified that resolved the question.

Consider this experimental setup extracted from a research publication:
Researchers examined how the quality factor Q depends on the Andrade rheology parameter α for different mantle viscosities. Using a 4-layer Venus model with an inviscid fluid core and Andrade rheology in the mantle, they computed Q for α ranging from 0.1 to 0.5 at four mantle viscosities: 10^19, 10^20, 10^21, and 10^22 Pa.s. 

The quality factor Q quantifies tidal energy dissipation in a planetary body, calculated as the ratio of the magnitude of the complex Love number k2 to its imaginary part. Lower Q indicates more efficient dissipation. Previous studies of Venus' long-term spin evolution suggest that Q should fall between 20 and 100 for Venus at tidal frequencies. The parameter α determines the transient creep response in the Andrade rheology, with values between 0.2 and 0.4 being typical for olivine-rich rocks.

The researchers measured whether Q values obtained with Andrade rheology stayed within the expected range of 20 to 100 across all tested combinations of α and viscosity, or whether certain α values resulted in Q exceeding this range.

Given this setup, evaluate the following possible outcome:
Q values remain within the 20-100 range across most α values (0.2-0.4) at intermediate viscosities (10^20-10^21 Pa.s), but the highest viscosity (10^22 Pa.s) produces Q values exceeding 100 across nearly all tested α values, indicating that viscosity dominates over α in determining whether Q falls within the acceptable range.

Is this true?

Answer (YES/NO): NO